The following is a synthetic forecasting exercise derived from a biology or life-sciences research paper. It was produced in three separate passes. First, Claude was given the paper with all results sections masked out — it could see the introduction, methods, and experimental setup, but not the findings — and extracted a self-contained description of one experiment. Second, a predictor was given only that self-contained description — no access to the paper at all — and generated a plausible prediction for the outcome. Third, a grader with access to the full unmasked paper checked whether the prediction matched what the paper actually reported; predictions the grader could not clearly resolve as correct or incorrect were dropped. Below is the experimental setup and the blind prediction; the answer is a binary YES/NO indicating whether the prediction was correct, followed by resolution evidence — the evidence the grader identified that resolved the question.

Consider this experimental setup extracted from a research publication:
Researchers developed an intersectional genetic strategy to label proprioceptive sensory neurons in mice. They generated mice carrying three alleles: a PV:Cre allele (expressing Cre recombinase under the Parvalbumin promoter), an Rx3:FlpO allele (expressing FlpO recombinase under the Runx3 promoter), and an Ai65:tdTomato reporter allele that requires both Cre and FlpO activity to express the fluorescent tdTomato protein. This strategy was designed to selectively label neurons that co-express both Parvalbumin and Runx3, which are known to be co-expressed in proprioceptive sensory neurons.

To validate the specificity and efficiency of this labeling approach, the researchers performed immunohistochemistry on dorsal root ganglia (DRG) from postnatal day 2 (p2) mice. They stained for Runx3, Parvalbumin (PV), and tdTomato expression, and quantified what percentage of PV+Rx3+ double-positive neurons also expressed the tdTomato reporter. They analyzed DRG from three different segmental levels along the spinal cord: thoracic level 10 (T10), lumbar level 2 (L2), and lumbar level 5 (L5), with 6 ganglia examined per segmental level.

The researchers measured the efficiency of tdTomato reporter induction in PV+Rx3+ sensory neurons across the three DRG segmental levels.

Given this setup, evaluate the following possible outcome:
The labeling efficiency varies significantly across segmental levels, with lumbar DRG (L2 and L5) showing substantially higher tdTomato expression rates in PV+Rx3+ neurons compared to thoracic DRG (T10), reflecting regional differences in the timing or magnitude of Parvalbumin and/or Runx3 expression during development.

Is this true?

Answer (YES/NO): NO